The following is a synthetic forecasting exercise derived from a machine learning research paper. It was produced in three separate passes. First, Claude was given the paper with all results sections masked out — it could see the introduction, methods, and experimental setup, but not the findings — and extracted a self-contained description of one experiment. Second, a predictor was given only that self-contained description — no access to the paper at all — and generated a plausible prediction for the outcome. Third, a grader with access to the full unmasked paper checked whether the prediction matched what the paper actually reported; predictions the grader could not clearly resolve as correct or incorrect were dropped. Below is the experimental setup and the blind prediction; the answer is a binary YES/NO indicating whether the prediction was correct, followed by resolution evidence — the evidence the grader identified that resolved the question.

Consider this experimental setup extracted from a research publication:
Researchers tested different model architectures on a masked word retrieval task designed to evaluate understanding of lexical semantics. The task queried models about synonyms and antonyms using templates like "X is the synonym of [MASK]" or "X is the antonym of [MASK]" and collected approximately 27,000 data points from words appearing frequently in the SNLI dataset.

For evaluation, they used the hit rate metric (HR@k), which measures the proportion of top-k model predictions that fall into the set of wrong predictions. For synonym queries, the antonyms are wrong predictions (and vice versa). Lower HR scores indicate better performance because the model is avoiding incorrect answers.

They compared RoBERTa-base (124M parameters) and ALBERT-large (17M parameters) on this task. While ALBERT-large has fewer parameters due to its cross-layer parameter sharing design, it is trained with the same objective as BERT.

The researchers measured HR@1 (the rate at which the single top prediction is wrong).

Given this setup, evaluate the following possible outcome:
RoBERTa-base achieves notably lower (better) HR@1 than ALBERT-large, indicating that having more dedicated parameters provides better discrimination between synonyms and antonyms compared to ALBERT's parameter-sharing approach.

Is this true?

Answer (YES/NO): YES